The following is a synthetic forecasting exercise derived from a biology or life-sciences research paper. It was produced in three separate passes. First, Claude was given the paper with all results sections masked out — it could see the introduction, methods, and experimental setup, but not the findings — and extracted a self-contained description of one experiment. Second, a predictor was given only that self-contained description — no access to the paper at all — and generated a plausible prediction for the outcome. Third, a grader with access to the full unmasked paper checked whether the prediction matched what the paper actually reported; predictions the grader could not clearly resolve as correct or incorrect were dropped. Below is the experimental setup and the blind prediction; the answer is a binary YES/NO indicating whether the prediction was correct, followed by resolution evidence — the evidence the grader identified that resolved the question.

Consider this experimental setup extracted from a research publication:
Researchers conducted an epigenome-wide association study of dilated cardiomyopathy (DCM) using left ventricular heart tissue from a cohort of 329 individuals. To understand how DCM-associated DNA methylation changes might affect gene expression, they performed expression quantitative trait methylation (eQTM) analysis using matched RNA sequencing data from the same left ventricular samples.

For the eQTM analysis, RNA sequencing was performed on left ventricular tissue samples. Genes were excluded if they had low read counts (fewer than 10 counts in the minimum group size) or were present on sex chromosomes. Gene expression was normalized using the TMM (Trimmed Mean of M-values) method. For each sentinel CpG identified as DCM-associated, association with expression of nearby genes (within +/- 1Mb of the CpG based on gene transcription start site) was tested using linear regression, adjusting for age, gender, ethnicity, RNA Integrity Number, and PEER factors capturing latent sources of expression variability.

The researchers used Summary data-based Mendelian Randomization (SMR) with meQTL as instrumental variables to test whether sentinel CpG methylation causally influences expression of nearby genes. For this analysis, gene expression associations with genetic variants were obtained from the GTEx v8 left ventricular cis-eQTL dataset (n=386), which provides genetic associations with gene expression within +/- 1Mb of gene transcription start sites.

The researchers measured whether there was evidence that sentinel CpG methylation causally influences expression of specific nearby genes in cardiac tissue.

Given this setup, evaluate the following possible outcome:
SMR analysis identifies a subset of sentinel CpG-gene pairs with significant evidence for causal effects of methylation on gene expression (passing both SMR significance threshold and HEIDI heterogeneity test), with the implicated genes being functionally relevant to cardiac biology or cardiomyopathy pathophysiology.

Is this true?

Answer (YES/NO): NO